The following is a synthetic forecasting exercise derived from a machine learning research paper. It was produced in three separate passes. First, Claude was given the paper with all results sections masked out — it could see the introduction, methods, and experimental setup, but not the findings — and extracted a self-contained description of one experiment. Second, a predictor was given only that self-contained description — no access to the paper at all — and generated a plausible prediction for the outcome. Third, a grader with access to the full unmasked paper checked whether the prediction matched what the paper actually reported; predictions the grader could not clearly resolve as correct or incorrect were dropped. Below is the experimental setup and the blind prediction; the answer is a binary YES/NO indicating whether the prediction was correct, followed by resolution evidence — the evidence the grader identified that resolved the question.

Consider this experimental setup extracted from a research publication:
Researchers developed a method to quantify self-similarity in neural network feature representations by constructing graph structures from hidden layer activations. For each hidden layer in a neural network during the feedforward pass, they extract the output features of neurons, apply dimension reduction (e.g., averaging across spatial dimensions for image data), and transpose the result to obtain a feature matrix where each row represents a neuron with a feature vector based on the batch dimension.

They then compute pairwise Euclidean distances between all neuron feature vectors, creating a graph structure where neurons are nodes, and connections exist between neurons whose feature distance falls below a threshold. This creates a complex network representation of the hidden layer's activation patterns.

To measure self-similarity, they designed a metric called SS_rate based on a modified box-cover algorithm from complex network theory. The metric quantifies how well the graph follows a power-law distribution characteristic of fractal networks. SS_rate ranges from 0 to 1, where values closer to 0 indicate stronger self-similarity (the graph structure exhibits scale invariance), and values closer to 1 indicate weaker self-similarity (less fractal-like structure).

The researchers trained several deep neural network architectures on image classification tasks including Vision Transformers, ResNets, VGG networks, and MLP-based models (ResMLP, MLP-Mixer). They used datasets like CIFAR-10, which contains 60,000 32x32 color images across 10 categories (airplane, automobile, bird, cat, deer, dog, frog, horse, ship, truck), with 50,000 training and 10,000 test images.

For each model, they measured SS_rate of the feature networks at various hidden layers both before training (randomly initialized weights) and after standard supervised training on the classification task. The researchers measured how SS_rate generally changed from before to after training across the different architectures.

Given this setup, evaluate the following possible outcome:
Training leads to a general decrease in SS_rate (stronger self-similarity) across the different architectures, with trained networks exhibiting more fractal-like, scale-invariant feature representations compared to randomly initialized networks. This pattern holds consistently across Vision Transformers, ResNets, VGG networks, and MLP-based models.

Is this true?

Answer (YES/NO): NO